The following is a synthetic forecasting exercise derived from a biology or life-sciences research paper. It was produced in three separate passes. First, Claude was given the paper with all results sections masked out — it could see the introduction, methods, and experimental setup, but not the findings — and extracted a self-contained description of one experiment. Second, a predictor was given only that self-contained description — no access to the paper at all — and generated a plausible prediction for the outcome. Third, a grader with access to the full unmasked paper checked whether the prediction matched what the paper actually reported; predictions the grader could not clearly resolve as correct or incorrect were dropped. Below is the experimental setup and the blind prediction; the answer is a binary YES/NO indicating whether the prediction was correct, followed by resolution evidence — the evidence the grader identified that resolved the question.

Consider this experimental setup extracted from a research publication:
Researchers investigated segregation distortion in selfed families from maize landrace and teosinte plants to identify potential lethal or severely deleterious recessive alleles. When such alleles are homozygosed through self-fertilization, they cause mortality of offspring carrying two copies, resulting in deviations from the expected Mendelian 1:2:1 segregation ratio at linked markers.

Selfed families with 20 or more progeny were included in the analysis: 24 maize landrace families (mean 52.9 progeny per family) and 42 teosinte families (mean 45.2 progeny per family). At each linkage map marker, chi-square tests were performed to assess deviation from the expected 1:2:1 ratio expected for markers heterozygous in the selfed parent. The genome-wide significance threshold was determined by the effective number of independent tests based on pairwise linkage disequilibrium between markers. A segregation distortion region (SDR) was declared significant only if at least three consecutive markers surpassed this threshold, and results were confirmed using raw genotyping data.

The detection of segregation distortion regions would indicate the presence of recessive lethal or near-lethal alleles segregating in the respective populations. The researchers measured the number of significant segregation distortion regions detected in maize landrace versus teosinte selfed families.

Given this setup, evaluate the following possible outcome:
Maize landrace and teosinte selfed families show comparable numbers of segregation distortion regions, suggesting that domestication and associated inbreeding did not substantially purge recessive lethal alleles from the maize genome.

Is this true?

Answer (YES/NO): NO